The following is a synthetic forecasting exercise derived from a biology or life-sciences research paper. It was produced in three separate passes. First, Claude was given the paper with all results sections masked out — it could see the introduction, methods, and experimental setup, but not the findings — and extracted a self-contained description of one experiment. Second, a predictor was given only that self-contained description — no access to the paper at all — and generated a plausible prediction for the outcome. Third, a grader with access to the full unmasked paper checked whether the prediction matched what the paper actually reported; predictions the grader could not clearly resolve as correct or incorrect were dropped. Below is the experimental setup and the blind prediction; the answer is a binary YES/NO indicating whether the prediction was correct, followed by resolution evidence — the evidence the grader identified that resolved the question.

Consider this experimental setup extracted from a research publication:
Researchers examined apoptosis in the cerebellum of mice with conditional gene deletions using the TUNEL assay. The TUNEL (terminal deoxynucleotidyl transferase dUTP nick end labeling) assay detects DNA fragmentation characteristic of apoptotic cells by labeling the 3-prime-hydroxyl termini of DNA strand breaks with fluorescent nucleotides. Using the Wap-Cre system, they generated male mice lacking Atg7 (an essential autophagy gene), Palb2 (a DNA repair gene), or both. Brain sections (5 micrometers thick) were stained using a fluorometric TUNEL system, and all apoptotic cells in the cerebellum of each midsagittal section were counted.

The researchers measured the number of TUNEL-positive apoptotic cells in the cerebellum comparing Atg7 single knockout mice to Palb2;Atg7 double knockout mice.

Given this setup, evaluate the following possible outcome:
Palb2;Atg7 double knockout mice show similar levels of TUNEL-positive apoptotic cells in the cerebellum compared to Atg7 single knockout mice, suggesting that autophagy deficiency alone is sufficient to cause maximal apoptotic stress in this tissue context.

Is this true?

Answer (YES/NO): NO